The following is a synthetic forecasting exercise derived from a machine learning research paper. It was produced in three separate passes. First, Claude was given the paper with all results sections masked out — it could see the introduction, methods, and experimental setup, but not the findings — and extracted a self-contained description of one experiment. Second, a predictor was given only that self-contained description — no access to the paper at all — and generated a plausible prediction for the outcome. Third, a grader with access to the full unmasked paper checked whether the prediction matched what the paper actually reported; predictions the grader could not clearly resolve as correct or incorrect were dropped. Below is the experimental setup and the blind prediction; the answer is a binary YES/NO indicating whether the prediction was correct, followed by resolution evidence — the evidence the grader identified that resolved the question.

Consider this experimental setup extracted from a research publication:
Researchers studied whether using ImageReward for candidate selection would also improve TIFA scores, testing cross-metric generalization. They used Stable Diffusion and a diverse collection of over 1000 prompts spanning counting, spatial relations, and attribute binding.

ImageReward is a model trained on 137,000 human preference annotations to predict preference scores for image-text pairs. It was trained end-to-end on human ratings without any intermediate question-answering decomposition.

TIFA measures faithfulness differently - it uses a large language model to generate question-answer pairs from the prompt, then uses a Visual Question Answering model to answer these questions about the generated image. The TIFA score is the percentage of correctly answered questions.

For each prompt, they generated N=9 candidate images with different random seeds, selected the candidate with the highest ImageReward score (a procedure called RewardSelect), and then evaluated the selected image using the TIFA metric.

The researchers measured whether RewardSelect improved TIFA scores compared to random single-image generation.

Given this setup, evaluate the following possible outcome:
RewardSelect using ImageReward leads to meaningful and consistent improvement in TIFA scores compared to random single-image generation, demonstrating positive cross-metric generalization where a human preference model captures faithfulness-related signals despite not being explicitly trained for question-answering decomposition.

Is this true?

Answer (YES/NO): YES